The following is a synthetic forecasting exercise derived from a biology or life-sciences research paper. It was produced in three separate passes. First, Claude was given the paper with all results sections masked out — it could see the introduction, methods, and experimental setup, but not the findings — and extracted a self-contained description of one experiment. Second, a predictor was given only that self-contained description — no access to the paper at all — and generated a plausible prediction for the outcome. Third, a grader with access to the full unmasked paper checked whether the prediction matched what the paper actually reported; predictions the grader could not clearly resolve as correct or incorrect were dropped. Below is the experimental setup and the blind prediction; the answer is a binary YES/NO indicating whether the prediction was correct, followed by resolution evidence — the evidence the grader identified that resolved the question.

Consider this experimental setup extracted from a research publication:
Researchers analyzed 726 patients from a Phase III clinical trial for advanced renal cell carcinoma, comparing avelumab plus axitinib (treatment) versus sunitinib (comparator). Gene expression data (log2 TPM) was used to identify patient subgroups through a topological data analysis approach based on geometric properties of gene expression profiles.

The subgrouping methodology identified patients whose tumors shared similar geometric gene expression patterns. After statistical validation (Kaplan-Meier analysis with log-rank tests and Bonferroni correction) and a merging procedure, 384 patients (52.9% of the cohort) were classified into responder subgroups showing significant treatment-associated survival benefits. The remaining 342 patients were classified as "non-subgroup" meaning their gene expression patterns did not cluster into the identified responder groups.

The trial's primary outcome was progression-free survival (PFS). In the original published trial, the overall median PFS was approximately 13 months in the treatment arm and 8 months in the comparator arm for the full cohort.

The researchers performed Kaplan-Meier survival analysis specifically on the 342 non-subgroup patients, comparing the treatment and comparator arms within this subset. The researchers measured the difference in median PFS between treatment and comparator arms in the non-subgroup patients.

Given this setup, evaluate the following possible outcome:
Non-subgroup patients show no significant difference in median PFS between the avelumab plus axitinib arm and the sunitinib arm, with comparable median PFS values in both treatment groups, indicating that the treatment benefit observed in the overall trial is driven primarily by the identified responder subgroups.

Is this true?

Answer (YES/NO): NO